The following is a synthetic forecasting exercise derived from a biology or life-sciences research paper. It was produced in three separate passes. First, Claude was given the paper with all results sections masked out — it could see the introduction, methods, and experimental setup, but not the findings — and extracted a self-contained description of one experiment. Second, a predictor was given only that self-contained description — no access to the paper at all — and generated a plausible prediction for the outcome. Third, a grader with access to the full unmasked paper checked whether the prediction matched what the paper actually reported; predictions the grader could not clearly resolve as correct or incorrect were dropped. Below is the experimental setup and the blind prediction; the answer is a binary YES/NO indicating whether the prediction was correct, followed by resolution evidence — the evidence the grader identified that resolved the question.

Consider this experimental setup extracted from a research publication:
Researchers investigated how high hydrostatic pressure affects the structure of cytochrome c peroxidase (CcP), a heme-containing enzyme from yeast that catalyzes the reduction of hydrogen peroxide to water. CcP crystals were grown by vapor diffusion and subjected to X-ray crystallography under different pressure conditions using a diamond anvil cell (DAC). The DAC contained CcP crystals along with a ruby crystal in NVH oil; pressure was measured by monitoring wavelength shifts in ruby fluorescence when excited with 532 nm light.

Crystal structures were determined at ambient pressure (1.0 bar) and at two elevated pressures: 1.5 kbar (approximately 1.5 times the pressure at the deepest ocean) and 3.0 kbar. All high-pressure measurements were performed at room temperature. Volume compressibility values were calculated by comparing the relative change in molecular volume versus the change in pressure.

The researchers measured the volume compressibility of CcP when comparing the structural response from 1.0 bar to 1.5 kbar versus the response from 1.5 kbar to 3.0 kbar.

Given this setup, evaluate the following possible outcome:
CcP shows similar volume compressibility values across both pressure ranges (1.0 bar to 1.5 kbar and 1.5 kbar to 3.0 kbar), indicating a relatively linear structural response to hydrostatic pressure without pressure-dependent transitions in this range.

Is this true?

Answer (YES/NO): NO